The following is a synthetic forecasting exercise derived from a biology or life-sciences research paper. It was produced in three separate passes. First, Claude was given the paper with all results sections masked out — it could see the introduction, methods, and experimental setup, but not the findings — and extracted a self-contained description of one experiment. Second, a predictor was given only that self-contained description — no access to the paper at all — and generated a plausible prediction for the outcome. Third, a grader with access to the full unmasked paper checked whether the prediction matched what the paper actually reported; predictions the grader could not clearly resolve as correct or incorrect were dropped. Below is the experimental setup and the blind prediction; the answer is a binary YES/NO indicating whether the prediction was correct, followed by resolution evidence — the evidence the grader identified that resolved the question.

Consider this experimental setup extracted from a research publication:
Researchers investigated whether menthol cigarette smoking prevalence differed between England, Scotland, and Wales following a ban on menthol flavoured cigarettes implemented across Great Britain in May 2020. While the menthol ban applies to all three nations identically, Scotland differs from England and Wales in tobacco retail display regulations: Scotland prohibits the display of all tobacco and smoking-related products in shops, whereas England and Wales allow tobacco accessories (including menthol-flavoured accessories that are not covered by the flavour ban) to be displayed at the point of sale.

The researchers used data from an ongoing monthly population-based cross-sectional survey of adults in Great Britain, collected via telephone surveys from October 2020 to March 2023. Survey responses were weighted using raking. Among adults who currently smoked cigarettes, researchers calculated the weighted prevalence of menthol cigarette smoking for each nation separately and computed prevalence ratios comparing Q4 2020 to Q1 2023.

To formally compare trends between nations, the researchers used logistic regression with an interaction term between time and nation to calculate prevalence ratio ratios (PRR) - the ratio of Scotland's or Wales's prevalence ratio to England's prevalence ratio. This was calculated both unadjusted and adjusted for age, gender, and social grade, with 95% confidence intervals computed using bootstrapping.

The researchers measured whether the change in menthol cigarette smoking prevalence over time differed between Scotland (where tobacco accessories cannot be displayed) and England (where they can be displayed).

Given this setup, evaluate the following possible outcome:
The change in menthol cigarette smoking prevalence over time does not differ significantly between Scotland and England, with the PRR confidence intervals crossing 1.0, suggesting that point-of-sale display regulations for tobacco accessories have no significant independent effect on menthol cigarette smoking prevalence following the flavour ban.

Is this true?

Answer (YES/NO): YES